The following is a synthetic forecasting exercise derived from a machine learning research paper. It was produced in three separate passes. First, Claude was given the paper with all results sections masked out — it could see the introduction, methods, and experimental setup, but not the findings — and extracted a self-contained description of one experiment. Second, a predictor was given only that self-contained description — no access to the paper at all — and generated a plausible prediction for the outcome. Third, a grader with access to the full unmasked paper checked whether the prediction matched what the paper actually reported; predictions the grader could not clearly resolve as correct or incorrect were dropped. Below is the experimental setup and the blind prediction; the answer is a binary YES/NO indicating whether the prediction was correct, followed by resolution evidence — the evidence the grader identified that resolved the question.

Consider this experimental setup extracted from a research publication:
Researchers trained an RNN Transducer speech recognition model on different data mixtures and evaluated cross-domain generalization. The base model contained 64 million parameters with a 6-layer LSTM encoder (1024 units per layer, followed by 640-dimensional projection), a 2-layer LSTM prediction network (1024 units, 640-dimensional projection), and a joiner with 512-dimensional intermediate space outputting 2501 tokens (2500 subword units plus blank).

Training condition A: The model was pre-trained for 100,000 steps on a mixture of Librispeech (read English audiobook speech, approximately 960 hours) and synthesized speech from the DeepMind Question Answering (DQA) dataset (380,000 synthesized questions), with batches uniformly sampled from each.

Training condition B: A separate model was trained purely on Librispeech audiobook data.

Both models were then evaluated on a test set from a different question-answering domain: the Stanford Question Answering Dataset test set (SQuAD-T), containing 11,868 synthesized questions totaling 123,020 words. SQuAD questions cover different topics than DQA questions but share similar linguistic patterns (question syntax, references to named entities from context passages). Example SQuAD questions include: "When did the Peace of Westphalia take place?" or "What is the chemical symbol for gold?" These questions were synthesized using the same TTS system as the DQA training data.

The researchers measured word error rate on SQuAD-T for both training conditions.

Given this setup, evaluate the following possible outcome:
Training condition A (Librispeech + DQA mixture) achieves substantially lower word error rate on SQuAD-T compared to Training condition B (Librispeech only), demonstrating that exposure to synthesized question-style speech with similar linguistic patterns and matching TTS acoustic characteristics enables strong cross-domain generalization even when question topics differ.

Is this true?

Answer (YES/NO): YES